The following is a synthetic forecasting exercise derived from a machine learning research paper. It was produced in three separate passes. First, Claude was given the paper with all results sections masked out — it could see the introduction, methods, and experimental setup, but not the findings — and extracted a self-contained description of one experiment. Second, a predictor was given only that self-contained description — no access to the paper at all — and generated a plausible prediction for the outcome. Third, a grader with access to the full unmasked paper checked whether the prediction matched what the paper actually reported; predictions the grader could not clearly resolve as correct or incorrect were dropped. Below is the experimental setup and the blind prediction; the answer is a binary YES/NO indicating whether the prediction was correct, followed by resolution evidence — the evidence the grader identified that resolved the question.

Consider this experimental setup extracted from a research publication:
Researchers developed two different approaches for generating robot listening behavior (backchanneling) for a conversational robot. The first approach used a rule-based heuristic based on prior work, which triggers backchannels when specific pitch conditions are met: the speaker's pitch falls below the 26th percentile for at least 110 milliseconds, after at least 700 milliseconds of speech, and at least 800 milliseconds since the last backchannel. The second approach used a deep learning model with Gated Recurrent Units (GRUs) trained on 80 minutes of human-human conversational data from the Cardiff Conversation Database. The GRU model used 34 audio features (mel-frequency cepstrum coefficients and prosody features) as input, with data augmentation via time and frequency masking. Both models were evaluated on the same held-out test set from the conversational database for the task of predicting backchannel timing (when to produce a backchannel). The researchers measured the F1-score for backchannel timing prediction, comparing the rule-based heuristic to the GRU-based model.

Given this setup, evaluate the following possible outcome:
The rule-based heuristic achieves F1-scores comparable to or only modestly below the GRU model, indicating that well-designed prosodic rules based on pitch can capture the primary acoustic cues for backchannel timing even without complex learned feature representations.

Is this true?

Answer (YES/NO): YES